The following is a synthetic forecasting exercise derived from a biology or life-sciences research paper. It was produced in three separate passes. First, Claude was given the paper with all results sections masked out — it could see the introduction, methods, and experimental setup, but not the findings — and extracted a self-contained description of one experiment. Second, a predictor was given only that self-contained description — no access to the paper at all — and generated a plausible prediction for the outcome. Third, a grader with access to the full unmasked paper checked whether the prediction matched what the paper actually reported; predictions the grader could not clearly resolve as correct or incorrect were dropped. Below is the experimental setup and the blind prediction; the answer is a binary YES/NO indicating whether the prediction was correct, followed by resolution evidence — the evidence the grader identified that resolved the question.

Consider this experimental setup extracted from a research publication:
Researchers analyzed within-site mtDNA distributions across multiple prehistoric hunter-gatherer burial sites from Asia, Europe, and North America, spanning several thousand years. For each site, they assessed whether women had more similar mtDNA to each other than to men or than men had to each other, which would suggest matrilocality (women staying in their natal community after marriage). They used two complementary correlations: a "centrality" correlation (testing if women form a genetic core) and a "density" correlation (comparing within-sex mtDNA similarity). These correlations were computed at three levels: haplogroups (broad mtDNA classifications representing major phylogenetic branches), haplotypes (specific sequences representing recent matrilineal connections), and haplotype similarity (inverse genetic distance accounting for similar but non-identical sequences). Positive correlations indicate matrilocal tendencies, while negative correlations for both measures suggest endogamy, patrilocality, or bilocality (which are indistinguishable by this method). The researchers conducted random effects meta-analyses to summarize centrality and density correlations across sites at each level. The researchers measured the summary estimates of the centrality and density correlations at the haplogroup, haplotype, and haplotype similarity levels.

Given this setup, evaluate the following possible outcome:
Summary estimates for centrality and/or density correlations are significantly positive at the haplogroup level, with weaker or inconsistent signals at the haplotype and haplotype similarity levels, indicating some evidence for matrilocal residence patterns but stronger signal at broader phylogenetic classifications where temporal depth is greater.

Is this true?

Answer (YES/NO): NO